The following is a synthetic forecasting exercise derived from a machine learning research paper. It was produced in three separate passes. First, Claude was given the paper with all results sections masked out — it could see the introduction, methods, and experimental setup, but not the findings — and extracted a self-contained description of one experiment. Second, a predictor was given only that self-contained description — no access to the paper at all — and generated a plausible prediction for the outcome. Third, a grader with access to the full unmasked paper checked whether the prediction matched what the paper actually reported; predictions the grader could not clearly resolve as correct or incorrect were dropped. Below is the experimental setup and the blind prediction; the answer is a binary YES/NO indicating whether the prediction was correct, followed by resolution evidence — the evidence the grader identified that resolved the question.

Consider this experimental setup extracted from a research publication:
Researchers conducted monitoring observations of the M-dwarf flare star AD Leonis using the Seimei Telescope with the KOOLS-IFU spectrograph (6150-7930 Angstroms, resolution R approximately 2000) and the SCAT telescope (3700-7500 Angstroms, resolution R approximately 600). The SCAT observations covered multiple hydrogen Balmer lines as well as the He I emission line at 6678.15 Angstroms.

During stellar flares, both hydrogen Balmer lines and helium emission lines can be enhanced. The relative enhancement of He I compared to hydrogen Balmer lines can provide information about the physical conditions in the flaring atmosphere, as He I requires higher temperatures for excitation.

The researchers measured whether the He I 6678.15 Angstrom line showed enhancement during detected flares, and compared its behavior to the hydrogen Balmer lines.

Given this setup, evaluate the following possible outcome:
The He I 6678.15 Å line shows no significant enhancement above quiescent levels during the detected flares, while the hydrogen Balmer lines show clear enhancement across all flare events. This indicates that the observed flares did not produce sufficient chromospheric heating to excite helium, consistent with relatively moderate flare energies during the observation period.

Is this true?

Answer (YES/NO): NO